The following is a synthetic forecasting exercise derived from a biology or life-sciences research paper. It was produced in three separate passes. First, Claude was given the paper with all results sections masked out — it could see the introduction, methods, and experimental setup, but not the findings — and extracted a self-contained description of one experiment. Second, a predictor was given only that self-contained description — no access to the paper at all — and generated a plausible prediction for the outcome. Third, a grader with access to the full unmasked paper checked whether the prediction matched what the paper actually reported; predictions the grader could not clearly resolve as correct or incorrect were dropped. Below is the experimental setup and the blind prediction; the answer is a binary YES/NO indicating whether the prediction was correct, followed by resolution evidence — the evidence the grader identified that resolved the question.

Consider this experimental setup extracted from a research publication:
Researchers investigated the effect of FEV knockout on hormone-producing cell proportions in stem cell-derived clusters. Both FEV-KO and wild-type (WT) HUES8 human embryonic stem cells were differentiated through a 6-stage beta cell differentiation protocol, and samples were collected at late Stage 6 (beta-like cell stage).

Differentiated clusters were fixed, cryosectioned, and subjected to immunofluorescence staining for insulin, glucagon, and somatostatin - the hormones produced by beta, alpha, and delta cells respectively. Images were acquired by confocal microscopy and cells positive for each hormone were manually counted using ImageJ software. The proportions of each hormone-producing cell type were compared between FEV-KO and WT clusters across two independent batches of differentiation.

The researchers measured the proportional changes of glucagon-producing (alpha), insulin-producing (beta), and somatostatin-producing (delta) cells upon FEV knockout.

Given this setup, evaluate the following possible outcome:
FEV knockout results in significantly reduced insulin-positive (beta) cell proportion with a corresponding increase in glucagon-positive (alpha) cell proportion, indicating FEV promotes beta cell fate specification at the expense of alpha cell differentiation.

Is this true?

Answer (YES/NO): NO